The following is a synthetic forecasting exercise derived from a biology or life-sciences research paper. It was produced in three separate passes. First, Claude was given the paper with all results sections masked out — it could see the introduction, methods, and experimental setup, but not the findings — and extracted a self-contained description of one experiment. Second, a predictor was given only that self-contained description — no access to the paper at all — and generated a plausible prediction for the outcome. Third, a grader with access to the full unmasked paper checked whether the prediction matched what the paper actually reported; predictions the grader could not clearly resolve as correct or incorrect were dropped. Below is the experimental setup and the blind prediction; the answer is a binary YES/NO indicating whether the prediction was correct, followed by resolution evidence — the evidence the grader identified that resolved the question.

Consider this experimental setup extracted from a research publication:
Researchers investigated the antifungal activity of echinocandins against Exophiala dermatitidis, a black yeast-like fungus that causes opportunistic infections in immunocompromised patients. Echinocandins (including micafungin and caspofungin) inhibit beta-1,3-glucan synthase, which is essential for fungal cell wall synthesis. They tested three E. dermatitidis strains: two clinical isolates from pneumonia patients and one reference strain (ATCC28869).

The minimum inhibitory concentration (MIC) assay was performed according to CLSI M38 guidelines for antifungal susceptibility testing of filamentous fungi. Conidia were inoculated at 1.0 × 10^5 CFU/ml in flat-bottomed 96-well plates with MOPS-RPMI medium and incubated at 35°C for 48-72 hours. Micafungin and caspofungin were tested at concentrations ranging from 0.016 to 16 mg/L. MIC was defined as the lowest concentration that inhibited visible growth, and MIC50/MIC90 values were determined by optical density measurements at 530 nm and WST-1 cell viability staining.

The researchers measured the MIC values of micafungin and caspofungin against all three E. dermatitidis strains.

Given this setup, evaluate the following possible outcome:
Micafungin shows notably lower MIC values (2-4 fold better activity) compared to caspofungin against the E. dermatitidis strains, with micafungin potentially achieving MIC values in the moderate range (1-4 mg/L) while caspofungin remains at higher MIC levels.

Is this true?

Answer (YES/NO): NO